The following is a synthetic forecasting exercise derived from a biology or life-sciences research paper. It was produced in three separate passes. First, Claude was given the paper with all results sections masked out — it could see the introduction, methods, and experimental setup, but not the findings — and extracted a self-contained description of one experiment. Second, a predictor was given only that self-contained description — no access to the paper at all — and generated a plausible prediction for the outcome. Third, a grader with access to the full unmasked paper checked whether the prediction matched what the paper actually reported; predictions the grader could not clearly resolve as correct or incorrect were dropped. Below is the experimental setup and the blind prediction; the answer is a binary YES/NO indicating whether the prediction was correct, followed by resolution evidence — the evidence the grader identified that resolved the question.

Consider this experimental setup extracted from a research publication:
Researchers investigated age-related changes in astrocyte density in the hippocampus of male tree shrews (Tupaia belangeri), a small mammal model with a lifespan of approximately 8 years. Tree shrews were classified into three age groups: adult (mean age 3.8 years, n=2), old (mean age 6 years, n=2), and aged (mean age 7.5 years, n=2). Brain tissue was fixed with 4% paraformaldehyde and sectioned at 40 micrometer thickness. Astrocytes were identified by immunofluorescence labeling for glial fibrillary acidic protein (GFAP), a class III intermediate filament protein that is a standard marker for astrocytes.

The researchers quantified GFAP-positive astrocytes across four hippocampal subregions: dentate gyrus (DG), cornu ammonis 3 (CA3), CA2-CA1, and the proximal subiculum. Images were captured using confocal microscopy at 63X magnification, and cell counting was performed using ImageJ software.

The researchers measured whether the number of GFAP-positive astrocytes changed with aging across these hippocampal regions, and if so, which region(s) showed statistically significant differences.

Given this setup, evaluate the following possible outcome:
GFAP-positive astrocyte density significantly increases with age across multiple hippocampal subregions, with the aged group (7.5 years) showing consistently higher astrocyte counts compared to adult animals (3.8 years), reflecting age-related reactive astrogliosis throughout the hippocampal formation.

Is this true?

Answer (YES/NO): NO